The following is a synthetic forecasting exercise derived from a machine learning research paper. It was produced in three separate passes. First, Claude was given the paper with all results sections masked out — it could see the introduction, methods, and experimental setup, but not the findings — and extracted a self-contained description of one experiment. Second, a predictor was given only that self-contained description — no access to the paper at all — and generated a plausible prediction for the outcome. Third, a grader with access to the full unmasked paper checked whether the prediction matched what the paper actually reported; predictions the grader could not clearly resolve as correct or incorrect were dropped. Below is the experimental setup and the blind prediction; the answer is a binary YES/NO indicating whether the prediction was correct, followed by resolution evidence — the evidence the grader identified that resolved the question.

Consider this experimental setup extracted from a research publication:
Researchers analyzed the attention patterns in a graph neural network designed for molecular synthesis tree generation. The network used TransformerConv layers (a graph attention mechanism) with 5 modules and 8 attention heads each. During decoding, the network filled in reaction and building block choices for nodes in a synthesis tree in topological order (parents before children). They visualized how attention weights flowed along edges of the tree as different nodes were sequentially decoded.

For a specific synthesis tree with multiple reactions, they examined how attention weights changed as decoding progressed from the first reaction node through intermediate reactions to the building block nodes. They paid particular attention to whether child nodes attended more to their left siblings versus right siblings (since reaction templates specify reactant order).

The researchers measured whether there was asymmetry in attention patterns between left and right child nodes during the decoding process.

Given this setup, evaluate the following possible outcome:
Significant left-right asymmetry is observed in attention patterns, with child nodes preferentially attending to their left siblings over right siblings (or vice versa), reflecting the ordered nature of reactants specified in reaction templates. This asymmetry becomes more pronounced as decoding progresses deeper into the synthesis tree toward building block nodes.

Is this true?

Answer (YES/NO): NO